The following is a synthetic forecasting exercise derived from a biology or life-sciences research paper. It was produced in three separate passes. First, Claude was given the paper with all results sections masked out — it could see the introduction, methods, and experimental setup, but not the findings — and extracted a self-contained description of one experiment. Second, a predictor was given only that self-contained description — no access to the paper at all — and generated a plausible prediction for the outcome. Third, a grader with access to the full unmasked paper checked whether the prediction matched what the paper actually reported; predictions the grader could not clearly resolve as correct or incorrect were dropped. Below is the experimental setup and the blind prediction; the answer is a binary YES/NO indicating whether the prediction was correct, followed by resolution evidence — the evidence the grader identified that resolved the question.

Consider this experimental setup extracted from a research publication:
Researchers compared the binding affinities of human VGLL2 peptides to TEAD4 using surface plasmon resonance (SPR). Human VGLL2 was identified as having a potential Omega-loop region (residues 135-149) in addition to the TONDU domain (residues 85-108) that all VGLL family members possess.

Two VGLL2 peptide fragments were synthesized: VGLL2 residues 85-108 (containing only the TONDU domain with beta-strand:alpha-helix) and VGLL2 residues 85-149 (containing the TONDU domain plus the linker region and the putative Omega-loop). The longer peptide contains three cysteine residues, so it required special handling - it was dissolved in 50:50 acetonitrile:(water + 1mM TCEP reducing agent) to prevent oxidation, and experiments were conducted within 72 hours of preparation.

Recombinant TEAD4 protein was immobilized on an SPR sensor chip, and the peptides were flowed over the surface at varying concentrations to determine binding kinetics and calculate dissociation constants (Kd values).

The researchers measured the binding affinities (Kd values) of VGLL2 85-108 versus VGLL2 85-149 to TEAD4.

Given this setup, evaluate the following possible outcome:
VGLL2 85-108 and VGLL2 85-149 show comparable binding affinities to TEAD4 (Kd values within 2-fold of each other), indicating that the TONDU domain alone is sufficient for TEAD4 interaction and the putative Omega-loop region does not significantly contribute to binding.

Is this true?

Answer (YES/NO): NO